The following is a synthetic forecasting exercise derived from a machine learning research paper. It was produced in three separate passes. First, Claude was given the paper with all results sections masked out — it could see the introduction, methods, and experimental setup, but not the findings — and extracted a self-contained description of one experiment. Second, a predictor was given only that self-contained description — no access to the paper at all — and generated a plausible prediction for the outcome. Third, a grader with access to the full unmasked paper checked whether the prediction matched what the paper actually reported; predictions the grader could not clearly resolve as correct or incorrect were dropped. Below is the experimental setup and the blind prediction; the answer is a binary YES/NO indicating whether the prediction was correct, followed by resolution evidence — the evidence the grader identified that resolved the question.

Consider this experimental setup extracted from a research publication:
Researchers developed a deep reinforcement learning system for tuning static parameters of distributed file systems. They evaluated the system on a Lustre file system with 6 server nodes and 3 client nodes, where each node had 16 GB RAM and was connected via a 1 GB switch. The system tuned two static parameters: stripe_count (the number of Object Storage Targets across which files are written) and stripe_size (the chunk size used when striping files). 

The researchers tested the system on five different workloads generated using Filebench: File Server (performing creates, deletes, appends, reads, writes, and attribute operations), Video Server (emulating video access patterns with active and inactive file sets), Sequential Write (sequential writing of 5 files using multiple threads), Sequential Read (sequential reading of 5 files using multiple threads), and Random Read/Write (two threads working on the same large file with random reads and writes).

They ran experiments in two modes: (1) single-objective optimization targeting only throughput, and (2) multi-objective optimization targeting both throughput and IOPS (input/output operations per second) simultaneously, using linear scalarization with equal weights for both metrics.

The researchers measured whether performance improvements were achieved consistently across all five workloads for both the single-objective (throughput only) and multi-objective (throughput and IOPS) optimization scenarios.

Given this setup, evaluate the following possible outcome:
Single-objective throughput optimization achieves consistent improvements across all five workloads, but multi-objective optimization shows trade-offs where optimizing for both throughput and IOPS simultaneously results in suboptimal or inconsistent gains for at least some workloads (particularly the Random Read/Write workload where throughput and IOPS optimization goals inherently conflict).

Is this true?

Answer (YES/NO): NO